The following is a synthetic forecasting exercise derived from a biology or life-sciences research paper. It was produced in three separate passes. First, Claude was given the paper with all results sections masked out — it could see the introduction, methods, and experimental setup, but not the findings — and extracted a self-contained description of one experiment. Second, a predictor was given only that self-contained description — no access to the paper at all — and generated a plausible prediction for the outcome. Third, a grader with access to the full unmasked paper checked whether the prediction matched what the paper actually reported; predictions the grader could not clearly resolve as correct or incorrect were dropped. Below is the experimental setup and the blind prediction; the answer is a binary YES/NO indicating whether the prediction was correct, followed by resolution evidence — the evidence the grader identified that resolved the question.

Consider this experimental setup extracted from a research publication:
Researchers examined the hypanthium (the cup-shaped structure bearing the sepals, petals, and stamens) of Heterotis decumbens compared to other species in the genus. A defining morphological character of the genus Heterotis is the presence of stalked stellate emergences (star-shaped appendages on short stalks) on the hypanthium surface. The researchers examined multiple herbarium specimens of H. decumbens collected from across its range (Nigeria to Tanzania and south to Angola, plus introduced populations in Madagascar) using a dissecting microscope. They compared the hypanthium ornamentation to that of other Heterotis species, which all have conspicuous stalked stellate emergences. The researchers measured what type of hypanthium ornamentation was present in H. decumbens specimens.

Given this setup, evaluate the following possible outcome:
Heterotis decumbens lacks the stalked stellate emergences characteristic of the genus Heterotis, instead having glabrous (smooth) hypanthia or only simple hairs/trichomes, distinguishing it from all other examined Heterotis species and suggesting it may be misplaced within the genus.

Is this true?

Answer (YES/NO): NO